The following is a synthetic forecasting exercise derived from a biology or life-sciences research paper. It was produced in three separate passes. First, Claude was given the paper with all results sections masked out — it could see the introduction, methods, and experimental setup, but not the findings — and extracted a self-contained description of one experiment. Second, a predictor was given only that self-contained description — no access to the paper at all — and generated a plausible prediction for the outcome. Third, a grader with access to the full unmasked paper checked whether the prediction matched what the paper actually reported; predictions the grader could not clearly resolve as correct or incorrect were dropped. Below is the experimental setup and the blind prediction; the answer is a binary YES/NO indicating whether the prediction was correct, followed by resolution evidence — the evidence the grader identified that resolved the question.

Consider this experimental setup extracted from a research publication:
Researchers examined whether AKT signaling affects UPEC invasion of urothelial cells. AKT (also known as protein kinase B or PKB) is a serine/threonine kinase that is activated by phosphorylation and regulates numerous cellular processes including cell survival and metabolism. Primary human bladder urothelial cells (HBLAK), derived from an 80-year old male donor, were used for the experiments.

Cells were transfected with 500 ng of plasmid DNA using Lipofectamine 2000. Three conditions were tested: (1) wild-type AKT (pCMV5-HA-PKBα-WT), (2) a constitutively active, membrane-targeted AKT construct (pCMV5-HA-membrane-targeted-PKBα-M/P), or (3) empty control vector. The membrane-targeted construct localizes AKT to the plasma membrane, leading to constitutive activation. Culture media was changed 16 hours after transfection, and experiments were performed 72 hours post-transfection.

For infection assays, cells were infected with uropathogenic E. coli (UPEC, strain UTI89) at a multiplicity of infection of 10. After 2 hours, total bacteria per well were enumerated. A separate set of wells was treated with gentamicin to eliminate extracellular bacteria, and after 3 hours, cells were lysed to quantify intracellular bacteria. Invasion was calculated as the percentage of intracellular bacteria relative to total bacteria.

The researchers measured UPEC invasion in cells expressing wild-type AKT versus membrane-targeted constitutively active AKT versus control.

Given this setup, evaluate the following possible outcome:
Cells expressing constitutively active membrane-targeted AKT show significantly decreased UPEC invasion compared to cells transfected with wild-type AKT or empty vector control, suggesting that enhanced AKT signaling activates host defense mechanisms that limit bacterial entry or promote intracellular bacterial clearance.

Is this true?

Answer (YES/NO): NO